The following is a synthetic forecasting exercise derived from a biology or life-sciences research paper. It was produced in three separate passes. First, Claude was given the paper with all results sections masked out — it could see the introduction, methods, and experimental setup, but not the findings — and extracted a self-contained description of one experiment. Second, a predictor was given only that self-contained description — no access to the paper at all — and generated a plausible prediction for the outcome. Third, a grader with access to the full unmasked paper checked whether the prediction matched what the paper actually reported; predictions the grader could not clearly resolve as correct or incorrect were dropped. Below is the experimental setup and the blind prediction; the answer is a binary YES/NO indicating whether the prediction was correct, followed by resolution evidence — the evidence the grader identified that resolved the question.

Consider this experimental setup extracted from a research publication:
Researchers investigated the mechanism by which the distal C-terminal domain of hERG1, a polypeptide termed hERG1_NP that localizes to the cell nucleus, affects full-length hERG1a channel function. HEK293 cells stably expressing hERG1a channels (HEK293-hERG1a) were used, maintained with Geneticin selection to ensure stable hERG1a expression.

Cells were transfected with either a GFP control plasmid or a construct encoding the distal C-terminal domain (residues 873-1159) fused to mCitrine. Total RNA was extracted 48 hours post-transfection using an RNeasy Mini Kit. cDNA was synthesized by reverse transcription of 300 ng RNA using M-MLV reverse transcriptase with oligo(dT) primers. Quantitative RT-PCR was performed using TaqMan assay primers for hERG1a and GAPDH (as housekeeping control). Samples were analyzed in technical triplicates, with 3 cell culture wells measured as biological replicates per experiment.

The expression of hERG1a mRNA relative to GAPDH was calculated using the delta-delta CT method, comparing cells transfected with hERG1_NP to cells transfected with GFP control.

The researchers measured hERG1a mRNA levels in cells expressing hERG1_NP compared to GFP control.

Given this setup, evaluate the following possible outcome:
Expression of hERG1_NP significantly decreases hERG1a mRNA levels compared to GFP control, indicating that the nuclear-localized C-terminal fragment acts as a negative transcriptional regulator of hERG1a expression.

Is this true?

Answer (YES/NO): NO